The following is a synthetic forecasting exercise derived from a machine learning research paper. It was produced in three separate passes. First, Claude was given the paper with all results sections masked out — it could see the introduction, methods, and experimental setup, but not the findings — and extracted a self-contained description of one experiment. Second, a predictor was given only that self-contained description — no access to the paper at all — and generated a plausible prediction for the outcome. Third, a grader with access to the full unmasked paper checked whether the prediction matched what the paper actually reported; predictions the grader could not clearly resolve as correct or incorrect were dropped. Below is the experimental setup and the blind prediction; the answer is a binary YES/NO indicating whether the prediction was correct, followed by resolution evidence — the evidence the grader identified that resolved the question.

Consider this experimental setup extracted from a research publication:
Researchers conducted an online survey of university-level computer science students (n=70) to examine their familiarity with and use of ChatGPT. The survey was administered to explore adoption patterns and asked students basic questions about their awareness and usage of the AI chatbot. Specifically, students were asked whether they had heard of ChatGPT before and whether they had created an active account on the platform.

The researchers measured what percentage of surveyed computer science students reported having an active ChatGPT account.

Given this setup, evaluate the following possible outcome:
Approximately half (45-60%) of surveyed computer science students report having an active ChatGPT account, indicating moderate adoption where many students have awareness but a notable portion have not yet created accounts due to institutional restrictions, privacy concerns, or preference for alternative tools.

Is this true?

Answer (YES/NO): NO